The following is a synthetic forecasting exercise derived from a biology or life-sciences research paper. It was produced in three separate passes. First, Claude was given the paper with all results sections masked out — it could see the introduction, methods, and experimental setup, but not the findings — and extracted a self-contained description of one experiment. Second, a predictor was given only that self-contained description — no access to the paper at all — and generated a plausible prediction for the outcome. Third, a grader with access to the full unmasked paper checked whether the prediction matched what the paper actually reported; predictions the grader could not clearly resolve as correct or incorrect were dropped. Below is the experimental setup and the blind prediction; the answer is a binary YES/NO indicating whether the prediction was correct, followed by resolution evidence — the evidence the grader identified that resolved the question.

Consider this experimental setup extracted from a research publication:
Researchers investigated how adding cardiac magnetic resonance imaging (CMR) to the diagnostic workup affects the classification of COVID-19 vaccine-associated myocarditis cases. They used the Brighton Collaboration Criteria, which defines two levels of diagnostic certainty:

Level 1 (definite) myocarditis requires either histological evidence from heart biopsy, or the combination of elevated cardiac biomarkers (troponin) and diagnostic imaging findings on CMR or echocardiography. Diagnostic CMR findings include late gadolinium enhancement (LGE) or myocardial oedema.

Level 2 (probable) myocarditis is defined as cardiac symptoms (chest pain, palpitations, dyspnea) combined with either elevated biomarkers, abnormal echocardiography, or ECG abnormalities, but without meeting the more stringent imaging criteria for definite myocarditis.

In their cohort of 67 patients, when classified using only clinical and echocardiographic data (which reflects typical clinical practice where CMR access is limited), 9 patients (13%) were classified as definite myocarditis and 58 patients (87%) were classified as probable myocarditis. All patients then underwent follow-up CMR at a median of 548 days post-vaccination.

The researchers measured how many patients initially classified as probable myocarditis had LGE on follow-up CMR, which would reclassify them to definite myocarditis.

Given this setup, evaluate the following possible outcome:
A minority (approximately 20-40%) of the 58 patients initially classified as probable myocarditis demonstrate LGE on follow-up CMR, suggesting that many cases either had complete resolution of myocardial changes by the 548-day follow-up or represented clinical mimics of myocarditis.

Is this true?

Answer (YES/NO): YES